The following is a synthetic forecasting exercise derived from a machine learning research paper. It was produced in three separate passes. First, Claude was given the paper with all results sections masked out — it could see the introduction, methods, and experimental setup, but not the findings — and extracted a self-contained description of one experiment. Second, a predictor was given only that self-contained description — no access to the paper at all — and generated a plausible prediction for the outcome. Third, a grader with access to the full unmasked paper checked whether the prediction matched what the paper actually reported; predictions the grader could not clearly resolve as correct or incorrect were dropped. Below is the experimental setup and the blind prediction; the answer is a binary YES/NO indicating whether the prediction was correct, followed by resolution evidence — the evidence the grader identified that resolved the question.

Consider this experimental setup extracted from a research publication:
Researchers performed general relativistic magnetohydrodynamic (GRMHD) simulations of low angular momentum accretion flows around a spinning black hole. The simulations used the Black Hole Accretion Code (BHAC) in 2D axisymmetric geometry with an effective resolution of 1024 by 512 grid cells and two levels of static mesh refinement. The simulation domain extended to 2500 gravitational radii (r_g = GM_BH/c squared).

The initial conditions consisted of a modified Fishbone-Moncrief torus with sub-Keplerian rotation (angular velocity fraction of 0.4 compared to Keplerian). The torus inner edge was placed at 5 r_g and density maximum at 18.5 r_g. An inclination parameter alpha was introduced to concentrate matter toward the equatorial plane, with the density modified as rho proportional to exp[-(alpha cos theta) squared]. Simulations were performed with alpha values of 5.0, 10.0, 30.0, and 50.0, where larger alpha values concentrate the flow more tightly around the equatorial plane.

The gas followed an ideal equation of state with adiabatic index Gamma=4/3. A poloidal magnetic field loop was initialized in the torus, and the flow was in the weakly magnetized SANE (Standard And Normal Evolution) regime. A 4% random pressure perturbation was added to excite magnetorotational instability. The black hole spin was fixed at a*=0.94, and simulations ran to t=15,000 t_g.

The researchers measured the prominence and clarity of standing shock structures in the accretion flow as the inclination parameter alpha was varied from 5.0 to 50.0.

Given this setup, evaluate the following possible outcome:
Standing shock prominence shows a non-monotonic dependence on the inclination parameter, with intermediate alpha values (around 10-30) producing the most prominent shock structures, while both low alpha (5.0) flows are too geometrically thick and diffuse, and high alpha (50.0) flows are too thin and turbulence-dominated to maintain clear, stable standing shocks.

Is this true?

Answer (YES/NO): NO